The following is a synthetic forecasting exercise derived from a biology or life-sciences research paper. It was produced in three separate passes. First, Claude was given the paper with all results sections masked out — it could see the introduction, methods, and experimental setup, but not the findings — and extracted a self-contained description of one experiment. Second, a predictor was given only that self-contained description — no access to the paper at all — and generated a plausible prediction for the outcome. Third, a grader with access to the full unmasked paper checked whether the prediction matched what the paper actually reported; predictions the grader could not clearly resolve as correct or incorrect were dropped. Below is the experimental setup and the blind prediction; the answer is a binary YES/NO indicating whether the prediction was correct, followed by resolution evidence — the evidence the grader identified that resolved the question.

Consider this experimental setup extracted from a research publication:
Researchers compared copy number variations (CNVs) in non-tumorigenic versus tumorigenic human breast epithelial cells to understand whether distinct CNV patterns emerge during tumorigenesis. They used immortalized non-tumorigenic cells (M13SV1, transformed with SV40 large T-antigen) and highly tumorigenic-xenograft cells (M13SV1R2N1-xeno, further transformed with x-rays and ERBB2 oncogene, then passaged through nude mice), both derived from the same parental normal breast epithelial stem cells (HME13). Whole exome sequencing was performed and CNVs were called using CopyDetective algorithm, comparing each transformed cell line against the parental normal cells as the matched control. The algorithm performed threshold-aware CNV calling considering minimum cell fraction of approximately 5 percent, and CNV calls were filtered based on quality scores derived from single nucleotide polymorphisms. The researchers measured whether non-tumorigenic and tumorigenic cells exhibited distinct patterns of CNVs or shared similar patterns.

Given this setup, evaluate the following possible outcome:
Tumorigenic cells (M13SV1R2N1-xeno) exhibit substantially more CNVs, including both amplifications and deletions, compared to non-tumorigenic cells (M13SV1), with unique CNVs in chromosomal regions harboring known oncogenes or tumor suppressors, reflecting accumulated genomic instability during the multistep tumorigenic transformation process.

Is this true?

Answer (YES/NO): NO